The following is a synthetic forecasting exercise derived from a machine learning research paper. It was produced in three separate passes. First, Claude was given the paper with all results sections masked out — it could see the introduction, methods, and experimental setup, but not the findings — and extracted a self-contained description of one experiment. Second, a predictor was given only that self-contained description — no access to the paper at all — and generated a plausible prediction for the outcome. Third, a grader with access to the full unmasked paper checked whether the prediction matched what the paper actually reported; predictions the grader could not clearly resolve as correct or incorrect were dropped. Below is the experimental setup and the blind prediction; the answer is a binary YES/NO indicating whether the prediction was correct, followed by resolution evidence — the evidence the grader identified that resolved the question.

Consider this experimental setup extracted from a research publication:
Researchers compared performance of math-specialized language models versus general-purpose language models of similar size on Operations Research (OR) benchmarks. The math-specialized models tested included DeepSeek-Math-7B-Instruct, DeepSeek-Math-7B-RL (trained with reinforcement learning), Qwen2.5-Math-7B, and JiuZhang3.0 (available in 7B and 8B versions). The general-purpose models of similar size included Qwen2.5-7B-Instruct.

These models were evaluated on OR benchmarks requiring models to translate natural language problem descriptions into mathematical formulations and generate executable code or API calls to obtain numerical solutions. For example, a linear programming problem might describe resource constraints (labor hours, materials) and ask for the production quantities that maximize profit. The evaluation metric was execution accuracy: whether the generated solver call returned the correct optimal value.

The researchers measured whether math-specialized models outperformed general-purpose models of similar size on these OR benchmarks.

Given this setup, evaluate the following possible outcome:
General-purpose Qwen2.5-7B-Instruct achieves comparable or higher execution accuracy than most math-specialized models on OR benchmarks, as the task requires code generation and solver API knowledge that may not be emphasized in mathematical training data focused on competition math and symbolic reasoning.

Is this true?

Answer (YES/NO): YES